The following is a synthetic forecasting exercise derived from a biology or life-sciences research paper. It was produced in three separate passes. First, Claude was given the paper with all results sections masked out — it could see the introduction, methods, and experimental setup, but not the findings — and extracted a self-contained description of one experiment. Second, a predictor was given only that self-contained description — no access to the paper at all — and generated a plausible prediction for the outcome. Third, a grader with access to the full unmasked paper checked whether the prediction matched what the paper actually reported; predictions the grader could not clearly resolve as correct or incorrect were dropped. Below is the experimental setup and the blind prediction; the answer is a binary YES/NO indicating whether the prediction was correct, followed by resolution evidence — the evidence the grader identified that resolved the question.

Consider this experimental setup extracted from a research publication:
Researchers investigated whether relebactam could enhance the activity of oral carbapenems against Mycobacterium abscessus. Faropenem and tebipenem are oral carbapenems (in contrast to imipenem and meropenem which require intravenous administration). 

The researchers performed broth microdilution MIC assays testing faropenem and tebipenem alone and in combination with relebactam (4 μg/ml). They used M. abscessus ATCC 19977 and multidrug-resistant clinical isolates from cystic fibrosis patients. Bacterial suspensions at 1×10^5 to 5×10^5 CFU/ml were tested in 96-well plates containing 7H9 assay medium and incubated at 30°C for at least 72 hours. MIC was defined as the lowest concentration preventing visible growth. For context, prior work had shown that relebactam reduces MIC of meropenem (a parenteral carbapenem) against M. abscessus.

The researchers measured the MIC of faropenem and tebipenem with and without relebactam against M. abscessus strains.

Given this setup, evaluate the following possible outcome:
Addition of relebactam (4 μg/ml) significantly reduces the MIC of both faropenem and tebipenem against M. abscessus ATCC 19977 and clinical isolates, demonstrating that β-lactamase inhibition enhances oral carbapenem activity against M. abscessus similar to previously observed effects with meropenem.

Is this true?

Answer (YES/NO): YES